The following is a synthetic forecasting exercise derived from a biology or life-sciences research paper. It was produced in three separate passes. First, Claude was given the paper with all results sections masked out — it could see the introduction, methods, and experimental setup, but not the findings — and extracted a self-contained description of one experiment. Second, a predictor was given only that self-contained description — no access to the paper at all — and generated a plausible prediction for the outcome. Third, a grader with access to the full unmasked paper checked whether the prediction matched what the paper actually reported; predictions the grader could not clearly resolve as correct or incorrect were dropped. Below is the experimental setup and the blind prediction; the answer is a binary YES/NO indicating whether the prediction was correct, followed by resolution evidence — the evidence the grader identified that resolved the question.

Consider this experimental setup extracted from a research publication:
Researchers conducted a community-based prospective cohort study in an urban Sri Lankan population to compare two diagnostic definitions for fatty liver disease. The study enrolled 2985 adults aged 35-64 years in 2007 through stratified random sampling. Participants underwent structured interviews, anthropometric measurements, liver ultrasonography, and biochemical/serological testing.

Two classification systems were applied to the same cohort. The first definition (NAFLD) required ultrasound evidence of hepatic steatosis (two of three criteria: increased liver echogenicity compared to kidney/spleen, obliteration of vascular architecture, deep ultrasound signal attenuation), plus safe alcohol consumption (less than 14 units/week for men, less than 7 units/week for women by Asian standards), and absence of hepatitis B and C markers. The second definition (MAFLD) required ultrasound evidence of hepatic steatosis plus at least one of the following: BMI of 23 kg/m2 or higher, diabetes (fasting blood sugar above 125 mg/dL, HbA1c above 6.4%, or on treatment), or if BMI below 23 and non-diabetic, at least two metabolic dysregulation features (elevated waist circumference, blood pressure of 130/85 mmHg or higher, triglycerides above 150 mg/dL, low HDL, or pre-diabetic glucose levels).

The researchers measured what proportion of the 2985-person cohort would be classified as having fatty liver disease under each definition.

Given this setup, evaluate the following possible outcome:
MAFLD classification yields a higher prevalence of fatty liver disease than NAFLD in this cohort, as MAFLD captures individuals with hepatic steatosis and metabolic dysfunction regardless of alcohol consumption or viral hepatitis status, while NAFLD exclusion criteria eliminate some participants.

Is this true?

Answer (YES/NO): YES